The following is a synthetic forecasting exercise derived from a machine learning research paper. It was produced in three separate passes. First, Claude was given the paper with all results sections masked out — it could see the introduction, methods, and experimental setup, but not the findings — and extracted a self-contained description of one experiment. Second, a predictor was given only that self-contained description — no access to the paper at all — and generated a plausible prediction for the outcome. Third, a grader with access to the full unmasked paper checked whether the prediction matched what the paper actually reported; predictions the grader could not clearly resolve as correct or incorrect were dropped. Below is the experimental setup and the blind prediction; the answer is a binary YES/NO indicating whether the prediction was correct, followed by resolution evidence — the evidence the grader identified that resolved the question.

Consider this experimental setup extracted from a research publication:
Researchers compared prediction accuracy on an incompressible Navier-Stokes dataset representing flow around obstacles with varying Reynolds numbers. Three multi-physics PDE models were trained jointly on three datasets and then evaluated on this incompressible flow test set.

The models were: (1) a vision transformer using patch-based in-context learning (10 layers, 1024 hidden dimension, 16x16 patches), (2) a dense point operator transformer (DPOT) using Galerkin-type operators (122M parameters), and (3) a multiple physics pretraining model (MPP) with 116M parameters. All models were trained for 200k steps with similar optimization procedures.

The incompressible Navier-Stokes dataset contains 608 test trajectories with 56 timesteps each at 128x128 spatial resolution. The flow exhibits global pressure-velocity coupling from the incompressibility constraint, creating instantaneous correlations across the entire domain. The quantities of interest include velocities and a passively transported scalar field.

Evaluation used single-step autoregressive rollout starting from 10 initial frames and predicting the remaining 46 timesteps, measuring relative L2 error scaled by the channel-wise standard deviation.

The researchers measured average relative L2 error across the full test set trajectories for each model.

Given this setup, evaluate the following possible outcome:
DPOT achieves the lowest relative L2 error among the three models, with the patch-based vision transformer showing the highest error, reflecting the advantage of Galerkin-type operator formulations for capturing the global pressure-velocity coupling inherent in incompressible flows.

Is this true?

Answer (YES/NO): NO